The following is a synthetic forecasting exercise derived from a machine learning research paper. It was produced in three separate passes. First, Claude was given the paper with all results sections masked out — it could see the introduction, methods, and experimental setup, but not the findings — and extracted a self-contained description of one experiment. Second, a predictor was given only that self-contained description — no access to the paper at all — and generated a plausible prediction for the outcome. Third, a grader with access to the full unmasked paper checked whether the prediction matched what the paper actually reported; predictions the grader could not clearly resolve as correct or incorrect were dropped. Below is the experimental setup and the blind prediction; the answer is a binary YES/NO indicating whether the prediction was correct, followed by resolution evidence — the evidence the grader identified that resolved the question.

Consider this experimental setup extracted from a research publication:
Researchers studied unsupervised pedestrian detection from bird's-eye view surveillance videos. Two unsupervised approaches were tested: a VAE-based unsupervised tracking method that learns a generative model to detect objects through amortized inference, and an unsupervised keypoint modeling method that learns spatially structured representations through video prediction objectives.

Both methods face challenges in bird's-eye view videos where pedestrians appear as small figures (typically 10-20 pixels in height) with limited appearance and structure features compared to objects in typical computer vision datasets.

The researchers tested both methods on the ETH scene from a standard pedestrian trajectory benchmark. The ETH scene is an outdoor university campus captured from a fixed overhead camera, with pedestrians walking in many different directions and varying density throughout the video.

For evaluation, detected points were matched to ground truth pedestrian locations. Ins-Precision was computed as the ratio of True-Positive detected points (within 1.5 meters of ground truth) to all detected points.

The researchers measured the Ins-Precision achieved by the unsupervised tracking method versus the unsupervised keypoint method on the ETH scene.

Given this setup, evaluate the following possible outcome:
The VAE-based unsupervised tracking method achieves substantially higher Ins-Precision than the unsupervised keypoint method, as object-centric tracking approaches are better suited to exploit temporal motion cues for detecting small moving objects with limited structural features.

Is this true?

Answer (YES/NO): NO